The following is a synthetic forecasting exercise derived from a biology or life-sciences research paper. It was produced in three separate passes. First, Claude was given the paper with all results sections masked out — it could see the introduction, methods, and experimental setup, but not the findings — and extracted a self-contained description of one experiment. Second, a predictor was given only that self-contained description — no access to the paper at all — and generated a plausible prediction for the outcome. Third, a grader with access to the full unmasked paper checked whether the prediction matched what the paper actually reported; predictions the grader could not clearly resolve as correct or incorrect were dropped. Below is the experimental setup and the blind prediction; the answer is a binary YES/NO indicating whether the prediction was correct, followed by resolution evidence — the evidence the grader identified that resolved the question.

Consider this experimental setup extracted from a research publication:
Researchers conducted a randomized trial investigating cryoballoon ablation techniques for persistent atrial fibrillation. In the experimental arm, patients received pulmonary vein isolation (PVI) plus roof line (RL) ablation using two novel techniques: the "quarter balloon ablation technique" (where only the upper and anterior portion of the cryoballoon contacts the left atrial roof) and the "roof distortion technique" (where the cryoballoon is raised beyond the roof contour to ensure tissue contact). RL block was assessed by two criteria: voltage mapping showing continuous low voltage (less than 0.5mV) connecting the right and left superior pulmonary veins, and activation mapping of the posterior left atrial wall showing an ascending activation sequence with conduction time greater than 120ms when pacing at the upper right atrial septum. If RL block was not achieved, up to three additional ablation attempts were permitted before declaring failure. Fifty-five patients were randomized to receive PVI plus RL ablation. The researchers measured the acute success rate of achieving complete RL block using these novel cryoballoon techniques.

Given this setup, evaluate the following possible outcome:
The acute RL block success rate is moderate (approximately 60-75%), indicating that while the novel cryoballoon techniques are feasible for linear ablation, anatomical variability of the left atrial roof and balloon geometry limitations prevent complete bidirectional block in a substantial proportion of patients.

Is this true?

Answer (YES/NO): NO